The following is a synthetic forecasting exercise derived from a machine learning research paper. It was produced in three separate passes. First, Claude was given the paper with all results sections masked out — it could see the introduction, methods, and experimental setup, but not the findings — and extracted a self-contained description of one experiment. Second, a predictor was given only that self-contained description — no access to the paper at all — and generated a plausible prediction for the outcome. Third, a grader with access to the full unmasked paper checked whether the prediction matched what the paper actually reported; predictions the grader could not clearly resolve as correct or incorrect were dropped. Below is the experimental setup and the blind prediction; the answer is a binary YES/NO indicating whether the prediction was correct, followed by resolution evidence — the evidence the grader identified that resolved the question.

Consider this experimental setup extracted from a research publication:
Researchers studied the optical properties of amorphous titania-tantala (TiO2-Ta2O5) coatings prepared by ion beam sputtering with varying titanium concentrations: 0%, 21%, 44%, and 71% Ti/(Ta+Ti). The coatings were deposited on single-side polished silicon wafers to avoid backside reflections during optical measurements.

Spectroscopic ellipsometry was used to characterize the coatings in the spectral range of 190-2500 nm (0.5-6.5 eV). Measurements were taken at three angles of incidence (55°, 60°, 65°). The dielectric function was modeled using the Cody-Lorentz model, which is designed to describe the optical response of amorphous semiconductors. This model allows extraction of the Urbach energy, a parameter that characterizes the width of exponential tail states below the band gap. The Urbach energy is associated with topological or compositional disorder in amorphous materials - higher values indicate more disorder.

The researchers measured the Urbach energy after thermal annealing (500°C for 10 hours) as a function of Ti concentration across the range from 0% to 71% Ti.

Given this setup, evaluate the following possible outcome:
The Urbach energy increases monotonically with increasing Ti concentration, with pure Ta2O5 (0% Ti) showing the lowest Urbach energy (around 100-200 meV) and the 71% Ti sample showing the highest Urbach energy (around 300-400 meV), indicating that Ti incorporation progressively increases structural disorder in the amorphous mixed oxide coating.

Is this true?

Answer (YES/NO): NO